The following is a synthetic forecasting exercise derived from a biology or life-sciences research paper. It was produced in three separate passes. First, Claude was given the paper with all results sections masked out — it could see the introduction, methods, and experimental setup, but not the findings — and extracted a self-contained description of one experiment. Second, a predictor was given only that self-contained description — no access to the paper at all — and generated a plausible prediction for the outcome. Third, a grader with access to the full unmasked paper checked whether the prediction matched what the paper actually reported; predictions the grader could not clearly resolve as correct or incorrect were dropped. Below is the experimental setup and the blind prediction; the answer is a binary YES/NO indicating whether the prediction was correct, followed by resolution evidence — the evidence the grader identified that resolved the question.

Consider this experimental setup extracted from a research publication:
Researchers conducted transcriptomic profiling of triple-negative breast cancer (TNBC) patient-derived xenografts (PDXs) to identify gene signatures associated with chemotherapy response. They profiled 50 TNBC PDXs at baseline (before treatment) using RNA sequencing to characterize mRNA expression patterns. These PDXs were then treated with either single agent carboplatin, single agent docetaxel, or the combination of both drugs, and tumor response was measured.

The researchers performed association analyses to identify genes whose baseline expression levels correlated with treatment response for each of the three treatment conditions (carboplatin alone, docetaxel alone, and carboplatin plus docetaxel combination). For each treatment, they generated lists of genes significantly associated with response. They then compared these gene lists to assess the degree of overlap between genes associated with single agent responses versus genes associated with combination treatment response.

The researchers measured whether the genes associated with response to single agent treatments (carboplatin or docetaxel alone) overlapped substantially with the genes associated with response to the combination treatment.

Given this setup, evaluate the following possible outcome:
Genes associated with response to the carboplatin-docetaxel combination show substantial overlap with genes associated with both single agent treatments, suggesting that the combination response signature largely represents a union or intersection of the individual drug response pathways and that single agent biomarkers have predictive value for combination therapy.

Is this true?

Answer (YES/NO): NO